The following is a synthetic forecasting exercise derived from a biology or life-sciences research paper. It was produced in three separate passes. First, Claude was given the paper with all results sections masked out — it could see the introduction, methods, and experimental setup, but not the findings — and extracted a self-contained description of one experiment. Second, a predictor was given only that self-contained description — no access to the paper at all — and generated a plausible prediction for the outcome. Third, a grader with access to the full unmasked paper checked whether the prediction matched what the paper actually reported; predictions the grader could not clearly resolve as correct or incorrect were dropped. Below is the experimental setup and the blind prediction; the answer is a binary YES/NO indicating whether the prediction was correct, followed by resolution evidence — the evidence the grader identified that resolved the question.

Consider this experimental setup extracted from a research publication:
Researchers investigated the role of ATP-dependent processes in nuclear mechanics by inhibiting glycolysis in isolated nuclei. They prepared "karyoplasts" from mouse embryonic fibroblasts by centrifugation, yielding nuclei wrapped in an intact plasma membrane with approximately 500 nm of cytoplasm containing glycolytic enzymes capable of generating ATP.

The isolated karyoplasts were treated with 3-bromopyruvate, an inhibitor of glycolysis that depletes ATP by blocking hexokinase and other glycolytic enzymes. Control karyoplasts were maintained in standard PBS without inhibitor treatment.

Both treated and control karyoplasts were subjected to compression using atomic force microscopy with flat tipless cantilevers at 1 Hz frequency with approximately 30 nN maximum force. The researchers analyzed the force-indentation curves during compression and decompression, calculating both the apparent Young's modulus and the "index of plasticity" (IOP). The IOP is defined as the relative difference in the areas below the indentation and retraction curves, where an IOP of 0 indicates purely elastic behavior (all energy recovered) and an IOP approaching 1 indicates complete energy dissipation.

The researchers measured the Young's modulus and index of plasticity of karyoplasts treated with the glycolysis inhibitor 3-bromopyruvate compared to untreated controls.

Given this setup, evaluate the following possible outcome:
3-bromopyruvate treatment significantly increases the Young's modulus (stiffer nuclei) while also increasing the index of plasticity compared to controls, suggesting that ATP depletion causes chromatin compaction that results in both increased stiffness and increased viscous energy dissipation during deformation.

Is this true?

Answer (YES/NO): NO